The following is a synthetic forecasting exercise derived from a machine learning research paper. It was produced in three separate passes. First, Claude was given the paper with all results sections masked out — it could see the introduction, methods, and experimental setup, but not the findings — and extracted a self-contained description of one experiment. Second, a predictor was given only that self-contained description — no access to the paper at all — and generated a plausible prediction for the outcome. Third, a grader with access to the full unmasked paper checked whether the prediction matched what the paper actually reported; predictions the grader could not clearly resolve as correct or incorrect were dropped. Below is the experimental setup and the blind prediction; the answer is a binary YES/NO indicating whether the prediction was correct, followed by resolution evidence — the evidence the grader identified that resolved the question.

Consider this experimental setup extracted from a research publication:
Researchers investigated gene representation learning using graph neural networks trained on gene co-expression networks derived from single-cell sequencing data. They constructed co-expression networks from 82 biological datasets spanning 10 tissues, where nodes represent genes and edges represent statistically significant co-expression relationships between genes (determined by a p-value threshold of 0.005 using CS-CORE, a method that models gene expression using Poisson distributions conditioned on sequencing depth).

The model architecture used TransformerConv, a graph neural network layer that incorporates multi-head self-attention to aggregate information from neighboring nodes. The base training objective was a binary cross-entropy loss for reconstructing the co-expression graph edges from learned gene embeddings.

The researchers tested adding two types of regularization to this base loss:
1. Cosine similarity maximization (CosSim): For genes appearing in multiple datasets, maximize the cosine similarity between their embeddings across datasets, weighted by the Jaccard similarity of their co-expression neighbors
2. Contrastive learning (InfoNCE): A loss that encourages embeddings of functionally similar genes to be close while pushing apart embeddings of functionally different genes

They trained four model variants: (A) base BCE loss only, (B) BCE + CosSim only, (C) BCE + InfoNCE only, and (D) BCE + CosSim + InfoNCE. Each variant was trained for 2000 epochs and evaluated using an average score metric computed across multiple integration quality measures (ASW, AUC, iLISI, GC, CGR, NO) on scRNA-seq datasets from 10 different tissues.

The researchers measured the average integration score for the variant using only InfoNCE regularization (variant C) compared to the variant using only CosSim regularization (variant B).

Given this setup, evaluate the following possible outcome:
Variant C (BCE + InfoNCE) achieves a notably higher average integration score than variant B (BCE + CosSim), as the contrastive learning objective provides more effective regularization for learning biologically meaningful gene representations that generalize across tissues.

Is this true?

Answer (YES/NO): NO